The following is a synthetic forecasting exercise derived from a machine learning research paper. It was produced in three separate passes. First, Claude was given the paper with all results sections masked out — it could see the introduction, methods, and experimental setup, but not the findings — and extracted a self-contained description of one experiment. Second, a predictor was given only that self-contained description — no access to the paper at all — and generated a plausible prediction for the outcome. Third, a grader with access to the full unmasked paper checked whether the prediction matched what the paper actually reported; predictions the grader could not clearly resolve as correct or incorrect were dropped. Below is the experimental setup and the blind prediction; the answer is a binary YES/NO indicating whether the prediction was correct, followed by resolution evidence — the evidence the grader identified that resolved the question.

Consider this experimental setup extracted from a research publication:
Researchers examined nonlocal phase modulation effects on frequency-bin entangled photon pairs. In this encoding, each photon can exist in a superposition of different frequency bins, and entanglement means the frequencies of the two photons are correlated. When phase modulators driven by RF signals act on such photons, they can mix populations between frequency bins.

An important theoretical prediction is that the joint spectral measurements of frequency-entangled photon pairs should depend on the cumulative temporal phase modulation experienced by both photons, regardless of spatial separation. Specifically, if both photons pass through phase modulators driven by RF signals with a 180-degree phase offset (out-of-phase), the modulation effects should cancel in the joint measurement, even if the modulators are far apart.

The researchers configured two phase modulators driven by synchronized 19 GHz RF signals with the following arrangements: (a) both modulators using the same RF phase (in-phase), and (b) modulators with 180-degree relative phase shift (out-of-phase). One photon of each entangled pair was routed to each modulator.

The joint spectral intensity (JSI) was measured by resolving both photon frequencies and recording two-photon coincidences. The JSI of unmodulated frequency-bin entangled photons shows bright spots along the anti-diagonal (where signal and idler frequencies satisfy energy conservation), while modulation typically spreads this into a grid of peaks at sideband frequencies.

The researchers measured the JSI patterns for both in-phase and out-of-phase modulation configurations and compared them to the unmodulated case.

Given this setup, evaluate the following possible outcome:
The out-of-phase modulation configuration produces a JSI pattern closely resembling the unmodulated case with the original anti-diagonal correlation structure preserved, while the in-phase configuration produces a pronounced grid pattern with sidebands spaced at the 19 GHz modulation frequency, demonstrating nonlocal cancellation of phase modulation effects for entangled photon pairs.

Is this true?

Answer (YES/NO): YES